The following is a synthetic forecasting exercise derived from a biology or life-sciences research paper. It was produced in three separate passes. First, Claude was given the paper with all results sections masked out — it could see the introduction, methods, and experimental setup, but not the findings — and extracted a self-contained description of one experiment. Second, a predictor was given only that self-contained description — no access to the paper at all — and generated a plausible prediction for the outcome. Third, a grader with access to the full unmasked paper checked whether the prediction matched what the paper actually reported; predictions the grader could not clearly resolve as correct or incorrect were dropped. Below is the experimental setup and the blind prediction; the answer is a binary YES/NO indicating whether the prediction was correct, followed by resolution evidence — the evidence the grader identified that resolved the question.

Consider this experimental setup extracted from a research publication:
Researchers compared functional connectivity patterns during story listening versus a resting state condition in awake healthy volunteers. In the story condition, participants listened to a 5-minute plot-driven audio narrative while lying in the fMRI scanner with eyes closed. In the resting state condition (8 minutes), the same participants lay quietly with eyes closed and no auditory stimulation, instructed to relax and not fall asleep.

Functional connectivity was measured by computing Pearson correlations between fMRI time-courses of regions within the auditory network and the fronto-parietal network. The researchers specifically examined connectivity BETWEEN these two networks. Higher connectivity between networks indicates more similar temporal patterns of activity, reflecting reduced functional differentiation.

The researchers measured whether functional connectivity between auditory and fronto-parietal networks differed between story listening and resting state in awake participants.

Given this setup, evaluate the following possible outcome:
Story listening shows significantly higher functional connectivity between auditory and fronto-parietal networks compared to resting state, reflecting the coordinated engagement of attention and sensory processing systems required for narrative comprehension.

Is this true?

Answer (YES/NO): NO